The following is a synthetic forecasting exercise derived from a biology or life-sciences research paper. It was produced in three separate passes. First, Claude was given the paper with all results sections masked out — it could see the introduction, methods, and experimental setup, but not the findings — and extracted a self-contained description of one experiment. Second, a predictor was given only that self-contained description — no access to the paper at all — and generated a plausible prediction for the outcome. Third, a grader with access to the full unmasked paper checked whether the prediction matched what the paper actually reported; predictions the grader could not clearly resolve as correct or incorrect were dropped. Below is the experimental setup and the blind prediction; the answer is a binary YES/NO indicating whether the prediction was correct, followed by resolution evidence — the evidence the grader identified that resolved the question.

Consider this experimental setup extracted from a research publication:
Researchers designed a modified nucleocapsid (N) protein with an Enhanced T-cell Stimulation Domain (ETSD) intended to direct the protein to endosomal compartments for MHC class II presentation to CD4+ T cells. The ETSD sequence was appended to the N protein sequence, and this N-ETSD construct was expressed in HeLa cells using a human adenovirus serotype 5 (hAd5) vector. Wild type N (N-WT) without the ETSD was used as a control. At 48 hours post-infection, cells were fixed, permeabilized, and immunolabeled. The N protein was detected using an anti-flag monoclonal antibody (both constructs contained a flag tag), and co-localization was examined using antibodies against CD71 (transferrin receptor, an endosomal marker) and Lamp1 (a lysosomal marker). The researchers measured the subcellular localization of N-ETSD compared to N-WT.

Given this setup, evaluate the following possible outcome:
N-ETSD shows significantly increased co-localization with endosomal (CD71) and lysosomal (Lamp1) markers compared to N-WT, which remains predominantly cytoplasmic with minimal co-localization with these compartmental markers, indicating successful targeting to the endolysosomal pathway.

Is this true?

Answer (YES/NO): YES